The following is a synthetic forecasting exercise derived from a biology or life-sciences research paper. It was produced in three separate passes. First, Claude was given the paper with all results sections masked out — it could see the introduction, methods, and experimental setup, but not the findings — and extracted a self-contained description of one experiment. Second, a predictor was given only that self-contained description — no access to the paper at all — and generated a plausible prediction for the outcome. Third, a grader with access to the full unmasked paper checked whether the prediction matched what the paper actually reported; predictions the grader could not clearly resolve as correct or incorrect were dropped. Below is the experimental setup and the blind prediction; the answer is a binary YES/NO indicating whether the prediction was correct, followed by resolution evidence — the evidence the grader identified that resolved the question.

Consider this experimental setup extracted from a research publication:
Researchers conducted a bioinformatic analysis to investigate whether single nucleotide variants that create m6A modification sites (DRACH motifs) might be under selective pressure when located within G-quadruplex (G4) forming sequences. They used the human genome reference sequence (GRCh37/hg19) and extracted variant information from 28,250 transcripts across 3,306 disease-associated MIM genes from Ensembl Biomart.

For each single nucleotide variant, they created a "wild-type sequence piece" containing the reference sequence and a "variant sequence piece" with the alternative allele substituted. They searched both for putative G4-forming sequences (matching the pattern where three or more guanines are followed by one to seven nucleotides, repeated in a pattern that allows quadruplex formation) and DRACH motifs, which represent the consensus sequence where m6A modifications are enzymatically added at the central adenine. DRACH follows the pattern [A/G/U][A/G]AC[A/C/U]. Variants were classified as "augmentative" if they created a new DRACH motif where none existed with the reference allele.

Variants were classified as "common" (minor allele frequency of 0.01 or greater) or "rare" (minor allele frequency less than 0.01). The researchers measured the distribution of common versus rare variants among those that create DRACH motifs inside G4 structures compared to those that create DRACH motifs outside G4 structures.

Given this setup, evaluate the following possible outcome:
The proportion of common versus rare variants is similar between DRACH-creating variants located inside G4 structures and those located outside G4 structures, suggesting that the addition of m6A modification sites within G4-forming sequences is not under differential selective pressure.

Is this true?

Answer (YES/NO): NO